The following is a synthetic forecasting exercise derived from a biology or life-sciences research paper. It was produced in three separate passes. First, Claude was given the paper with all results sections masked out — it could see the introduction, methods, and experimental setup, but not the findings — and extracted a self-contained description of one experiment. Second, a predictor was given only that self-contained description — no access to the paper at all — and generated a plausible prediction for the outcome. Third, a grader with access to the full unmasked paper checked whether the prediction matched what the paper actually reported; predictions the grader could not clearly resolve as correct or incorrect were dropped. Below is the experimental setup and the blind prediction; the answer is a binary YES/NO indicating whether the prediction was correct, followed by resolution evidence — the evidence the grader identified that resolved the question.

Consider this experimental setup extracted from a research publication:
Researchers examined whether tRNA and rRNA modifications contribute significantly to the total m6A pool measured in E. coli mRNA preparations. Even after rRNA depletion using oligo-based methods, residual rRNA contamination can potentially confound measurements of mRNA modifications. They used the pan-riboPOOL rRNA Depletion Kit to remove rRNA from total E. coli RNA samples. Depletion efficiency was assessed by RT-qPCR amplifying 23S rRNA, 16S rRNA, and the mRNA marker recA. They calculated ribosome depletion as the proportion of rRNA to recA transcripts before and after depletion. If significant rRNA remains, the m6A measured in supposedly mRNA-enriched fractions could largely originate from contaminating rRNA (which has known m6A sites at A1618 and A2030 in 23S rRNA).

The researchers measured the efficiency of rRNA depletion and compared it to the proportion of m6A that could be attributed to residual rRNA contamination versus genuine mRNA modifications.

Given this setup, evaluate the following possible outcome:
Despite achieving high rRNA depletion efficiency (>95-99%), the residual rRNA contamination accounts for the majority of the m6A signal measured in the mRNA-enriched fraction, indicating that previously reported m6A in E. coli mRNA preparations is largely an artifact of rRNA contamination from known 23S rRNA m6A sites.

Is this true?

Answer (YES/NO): NO